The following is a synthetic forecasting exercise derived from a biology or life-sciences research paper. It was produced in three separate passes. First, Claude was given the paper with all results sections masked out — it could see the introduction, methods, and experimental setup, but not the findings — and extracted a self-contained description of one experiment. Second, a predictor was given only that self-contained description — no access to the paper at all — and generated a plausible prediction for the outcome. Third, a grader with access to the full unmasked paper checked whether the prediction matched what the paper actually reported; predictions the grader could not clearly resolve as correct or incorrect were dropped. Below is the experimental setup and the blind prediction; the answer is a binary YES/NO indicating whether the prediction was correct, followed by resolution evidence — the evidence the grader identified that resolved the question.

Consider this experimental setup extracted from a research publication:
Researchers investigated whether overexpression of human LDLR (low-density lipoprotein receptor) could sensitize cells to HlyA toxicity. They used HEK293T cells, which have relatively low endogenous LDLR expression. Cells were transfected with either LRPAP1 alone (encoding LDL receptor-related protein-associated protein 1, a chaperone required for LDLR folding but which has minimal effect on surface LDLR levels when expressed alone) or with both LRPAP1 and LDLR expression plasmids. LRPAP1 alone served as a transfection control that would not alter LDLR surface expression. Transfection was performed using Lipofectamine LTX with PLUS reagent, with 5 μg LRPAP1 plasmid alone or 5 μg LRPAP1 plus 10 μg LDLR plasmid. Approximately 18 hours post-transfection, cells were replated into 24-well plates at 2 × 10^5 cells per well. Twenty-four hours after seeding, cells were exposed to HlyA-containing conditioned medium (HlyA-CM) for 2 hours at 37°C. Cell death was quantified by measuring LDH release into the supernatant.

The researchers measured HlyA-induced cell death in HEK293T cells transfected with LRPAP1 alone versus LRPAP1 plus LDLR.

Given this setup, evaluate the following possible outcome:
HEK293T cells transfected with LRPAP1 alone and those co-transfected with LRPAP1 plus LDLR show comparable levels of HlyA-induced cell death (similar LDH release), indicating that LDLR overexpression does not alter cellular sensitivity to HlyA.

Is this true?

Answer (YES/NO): NO